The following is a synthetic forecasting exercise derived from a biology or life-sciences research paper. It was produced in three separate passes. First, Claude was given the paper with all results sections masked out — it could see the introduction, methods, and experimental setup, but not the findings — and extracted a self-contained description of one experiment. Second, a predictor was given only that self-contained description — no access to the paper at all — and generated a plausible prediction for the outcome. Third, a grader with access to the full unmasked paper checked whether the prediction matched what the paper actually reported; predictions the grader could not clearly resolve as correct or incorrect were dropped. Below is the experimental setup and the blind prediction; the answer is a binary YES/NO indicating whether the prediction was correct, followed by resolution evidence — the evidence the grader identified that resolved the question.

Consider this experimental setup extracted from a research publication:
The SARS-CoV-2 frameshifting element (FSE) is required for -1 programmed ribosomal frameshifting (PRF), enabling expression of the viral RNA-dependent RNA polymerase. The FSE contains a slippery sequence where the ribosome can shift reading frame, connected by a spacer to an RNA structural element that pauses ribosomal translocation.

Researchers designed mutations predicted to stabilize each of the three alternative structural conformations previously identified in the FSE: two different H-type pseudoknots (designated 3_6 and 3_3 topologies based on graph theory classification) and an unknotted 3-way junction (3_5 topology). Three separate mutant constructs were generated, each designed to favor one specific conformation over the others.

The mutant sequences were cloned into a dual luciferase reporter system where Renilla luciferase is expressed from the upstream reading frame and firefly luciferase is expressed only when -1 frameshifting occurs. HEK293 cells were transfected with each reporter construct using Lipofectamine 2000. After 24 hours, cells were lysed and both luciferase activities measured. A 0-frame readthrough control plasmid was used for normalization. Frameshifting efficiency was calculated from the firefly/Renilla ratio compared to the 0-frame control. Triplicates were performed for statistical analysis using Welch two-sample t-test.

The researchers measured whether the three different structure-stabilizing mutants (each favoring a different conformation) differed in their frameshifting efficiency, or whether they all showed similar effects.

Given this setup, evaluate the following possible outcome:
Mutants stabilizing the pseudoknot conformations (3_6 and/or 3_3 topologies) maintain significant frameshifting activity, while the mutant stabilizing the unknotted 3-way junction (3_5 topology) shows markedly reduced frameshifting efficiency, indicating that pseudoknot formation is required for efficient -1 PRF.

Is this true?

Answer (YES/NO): NO